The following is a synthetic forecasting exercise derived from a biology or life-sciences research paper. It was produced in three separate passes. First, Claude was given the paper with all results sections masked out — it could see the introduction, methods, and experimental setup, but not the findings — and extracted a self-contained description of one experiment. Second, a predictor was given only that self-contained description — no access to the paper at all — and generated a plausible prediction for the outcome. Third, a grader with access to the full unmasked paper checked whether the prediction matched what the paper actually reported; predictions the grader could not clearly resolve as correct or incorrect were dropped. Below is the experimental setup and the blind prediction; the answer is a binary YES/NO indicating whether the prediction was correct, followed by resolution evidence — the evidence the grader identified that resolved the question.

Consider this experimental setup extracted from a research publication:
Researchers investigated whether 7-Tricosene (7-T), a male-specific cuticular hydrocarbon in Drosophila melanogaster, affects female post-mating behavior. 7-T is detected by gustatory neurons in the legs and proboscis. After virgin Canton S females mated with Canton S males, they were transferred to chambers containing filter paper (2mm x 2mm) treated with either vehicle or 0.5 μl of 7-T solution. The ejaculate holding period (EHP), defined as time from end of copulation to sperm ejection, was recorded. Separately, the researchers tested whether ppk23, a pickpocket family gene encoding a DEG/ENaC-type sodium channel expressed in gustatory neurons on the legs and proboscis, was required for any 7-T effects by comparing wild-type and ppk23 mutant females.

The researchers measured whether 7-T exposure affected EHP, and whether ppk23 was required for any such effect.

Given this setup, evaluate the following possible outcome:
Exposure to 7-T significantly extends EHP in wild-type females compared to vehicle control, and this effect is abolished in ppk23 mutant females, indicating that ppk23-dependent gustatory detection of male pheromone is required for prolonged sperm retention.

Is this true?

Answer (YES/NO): NO